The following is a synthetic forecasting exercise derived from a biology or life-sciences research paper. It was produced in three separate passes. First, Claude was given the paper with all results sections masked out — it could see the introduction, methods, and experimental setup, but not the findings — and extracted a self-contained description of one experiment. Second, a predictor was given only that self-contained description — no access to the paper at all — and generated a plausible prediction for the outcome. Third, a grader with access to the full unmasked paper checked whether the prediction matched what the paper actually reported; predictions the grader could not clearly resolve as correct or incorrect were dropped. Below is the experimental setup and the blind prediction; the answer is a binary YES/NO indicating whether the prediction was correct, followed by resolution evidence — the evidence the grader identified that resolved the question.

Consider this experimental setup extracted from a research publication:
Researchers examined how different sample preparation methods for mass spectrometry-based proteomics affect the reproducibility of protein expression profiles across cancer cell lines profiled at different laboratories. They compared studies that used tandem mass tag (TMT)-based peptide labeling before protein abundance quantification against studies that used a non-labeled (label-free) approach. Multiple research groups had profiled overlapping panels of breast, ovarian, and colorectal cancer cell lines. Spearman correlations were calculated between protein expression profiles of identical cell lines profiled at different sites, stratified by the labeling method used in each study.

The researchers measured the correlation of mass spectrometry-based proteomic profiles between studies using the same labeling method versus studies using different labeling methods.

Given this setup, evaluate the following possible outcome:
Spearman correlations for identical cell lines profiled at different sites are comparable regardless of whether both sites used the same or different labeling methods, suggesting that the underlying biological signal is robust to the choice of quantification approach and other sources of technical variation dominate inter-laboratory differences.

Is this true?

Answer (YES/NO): NO